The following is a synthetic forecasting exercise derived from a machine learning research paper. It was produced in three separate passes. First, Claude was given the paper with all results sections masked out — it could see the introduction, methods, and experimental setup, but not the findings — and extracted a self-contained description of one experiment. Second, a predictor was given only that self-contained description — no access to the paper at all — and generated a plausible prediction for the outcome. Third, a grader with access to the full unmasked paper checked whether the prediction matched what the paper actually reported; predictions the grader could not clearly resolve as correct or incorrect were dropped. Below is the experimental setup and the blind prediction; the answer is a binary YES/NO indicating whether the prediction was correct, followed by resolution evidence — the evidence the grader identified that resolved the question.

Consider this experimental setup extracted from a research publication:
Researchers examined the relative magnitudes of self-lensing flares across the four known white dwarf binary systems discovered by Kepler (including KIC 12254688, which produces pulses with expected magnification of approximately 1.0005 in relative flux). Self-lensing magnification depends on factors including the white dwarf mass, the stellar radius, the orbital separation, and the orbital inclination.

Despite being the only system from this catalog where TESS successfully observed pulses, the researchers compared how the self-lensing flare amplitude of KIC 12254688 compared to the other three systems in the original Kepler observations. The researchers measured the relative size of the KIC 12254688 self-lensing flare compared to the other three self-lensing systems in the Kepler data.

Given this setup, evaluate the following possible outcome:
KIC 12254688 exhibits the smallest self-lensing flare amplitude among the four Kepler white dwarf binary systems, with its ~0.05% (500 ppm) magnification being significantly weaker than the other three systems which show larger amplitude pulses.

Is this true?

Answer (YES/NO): YES